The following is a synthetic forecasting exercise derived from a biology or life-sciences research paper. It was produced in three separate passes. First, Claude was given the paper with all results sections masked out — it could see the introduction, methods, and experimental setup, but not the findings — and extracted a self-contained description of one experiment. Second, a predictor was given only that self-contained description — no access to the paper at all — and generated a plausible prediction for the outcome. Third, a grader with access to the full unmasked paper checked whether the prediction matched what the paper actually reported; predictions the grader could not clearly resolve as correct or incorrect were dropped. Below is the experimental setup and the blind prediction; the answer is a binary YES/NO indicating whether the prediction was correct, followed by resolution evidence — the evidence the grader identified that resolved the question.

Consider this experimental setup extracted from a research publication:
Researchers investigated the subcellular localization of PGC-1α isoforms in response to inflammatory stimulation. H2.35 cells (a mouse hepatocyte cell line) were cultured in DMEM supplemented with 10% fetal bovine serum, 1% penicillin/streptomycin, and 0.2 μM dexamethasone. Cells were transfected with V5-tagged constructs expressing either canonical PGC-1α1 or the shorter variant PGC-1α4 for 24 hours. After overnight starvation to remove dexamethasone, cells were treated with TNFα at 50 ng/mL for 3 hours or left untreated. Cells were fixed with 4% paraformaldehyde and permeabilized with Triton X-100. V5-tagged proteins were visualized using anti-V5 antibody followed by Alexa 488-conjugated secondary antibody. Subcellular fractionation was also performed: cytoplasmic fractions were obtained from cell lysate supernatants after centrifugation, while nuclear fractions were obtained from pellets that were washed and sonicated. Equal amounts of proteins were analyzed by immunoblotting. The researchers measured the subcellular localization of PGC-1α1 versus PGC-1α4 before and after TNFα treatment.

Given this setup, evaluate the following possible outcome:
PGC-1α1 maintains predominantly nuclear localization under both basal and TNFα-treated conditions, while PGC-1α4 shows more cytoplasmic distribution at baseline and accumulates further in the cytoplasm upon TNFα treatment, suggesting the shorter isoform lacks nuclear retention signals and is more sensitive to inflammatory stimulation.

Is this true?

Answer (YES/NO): NO